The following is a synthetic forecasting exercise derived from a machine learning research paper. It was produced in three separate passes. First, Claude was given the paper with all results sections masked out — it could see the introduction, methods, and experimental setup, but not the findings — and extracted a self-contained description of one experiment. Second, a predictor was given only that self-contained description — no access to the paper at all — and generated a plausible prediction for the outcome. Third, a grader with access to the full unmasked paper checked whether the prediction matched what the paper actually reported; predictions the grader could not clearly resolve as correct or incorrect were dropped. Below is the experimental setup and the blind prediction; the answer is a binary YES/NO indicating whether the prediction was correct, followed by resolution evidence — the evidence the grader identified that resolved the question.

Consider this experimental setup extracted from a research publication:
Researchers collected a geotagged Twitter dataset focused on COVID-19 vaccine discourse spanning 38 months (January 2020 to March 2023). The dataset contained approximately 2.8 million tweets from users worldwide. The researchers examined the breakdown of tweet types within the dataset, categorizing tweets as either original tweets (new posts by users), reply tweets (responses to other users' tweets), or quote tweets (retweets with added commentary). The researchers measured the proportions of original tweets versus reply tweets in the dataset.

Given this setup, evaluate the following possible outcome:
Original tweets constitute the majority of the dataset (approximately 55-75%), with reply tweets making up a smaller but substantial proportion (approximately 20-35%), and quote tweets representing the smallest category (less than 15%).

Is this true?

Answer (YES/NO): NO